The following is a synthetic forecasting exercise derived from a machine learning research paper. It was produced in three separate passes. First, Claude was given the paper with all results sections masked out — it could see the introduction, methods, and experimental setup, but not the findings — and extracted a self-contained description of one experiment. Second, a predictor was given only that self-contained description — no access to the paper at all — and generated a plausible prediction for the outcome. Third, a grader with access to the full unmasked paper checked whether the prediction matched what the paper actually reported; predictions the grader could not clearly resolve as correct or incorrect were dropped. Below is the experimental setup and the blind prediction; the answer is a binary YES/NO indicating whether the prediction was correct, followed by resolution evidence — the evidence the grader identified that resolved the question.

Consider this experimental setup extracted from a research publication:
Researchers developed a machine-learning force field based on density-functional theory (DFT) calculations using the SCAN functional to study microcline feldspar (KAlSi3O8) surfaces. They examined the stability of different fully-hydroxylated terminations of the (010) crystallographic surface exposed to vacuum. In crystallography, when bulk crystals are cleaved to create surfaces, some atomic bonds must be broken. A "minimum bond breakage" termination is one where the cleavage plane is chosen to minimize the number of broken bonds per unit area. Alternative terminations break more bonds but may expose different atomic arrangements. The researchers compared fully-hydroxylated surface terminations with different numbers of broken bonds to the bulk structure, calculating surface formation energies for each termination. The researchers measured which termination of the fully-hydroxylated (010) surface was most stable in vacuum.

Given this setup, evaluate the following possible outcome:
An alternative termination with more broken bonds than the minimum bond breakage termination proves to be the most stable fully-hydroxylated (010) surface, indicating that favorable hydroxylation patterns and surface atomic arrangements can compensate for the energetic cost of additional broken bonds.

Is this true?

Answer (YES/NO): YES